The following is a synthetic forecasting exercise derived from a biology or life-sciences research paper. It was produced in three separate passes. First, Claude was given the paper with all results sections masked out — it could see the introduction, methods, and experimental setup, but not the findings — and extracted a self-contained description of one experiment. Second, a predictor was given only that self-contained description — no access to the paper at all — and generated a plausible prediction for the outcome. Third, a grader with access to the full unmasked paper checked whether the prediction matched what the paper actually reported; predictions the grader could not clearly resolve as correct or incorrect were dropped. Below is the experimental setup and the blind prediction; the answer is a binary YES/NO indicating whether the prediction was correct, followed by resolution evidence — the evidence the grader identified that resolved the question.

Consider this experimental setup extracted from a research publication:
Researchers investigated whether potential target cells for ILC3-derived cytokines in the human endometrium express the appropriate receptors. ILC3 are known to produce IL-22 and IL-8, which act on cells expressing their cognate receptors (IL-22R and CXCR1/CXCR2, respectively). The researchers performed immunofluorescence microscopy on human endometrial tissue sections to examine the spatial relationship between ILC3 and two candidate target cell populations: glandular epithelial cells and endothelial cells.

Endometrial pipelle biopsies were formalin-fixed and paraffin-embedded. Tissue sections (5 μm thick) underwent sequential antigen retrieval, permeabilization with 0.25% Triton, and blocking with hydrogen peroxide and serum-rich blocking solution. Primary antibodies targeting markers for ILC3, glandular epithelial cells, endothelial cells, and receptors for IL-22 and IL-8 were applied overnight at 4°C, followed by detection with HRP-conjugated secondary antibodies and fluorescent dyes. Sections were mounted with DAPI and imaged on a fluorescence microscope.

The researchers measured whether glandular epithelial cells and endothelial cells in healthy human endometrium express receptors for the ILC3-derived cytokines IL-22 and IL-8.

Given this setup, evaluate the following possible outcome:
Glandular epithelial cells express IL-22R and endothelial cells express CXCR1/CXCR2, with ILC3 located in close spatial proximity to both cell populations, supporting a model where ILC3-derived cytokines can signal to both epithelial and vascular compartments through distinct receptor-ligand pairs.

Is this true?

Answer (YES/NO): NO